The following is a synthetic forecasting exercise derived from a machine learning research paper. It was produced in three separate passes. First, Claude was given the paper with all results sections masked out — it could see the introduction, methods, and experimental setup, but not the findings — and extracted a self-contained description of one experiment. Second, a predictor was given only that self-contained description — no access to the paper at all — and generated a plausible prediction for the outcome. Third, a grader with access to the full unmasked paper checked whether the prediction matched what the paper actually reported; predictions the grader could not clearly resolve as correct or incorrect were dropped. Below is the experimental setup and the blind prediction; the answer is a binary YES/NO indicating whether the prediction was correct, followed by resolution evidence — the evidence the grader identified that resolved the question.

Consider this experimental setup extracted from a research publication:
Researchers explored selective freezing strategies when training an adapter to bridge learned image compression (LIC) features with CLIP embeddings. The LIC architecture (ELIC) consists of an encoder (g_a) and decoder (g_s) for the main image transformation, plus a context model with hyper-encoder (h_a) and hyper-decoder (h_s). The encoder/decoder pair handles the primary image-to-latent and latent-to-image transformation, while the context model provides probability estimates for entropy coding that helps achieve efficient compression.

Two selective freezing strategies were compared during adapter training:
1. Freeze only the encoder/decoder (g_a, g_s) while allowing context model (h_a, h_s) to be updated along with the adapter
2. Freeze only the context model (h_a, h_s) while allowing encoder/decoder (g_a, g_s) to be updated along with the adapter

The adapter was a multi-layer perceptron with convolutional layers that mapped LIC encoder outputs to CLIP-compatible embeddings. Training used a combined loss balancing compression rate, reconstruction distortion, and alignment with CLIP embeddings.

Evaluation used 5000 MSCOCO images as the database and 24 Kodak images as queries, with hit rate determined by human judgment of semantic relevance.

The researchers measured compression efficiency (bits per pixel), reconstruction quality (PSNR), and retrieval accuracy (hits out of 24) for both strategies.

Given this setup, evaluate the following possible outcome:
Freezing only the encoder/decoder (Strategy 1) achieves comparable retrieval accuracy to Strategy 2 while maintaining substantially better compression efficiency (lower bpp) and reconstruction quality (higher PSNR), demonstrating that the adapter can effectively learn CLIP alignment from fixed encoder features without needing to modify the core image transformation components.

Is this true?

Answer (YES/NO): YES